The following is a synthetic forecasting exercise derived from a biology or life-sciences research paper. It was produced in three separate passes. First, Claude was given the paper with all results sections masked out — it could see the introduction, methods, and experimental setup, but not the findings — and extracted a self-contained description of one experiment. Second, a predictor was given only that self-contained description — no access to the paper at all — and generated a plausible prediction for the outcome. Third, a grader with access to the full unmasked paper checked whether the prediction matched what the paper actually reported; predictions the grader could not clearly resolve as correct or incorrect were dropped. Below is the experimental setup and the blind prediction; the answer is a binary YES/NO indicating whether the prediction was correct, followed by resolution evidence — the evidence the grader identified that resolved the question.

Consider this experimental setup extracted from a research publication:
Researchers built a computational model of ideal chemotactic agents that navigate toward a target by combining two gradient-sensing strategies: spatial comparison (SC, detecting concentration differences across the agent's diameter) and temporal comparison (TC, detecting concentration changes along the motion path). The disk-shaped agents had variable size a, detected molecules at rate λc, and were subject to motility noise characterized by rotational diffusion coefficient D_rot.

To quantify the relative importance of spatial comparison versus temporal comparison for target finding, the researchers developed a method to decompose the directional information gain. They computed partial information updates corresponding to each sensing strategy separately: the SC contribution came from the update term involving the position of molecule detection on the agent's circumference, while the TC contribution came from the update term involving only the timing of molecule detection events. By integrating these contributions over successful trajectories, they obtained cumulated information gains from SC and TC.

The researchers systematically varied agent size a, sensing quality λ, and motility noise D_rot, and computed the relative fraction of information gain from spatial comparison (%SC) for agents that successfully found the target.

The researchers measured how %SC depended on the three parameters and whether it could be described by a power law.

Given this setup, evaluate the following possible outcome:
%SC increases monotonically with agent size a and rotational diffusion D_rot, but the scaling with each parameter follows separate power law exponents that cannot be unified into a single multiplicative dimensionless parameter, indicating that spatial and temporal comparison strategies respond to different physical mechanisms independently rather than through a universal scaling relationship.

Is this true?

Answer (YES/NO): NO